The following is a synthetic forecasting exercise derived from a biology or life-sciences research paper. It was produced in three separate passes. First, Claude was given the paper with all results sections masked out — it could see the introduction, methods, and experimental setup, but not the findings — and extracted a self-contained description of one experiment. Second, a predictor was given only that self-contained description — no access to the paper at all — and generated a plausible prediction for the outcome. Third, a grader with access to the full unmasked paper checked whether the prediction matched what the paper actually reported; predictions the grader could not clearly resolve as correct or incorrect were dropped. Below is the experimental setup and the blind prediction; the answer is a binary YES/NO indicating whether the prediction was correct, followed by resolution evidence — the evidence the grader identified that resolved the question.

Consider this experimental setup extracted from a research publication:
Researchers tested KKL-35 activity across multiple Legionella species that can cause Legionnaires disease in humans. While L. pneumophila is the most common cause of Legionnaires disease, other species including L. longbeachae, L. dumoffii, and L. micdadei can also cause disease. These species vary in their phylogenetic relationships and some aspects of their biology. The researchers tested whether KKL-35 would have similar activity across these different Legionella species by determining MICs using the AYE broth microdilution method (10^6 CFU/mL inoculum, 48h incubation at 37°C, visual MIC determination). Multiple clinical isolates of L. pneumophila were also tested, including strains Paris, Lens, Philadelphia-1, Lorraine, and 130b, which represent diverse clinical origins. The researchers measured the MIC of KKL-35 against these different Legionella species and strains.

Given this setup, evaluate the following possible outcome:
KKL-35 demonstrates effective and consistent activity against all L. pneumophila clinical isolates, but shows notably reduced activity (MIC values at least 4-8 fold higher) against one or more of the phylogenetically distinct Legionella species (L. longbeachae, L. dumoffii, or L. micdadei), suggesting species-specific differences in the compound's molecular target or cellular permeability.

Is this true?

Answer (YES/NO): YES